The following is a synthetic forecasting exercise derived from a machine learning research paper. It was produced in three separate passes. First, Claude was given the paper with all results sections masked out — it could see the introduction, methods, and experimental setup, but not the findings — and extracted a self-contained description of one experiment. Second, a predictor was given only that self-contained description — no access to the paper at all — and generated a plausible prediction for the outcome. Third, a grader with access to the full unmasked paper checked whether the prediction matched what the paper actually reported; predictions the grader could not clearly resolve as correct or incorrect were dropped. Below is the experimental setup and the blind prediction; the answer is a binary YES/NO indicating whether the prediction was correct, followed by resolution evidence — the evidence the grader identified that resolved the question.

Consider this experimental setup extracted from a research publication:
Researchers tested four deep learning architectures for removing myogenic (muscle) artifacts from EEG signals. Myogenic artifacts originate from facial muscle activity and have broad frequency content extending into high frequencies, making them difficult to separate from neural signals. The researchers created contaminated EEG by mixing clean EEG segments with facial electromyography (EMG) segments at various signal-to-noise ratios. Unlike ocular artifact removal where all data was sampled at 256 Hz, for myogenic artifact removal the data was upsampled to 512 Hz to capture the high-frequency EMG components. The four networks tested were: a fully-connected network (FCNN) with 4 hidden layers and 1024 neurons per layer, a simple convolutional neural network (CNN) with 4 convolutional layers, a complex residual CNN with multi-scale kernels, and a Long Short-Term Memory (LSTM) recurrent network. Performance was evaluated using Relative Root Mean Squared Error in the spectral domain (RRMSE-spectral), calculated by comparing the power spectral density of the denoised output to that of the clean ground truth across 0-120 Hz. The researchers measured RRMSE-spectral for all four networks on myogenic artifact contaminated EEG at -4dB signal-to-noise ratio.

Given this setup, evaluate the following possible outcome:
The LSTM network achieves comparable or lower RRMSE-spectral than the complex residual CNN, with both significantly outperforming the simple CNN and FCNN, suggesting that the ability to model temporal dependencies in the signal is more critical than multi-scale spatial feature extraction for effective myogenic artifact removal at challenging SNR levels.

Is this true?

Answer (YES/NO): NO